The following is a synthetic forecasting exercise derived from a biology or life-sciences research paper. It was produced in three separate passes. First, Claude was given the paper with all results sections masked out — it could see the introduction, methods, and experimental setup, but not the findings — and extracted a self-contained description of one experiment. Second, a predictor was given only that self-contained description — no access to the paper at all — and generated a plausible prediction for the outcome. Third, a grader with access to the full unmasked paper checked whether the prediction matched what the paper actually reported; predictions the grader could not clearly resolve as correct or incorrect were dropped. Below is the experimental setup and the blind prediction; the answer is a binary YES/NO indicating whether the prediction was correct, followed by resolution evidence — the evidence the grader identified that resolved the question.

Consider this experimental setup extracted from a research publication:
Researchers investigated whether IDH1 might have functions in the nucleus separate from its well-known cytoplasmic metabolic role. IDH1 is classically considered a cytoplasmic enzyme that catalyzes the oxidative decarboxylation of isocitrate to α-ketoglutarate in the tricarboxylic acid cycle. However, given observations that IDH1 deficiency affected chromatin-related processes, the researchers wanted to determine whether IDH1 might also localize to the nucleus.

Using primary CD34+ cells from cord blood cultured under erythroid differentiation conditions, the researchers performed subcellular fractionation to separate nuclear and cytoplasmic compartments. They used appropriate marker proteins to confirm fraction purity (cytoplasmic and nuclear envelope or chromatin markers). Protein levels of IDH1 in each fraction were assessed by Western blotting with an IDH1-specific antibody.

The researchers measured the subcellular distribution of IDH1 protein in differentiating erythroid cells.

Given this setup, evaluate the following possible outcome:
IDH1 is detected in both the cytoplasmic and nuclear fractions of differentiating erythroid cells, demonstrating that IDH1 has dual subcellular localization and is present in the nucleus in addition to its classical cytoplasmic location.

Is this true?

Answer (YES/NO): YES